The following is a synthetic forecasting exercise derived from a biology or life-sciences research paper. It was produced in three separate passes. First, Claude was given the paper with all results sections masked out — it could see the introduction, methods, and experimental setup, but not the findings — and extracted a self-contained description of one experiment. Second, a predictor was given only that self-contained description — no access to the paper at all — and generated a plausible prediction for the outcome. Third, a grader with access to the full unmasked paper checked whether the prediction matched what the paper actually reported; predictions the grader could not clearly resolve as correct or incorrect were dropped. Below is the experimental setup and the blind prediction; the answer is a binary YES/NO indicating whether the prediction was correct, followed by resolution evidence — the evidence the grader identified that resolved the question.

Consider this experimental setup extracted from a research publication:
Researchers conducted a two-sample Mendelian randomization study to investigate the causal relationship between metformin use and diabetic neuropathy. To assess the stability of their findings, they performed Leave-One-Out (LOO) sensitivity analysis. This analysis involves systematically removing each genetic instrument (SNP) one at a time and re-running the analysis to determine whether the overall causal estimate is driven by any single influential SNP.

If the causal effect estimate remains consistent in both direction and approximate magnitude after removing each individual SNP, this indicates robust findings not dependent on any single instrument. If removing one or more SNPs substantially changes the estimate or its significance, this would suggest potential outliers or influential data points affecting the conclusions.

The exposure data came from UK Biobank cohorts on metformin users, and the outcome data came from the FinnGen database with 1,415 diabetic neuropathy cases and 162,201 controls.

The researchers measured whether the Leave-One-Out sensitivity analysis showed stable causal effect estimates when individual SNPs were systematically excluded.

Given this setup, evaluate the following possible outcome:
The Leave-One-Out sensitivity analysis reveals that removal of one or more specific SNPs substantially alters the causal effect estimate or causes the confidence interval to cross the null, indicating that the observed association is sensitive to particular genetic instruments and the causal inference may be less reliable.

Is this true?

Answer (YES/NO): NO